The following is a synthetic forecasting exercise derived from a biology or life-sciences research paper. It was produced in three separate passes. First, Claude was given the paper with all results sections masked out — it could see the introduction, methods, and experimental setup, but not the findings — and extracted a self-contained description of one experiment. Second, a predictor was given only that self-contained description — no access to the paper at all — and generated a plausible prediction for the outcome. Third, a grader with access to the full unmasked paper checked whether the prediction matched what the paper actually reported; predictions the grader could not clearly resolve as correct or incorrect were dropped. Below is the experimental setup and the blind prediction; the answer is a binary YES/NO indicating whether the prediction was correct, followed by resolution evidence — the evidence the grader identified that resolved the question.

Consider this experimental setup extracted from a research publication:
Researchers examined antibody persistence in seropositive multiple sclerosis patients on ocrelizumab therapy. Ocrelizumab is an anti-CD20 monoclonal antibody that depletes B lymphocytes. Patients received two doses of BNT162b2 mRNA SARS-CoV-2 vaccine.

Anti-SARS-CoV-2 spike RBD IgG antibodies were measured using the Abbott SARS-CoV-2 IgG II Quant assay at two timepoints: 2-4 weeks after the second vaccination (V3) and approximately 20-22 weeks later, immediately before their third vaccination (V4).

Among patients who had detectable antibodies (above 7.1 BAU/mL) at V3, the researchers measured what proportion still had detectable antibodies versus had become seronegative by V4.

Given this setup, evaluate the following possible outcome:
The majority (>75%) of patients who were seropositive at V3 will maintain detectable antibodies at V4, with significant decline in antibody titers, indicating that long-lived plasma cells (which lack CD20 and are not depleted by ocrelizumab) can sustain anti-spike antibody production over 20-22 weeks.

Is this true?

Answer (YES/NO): NO